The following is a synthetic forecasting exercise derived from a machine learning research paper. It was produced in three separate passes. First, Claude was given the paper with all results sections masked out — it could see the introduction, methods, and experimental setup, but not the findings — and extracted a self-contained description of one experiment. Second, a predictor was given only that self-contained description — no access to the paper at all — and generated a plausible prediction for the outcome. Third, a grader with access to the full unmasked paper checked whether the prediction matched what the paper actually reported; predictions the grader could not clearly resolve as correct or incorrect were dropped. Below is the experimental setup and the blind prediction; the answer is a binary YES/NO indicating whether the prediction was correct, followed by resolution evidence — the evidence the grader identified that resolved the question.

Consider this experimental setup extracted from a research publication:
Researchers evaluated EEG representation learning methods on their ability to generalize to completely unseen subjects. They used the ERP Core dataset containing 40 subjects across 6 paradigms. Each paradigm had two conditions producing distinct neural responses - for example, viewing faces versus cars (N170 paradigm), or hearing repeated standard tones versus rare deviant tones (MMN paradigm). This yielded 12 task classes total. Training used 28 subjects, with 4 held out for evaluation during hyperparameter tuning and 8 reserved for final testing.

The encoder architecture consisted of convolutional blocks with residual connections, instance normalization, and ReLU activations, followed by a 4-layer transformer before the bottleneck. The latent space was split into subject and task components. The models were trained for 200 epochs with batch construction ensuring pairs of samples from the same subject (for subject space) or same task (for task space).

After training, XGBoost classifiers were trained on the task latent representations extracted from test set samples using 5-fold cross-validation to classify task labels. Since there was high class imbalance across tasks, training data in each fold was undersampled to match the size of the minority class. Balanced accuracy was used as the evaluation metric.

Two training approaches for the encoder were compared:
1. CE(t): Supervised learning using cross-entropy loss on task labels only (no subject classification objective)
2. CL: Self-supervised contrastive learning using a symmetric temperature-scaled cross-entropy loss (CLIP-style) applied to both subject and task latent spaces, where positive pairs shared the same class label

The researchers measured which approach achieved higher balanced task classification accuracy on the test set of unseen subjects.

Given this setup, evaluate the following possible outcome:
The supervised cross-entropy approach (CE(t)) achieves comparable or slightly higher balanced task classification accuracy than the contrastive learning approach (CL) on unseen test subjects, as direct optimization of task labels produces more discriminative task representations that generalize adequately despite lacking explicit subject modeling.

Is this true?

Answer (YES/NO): YES